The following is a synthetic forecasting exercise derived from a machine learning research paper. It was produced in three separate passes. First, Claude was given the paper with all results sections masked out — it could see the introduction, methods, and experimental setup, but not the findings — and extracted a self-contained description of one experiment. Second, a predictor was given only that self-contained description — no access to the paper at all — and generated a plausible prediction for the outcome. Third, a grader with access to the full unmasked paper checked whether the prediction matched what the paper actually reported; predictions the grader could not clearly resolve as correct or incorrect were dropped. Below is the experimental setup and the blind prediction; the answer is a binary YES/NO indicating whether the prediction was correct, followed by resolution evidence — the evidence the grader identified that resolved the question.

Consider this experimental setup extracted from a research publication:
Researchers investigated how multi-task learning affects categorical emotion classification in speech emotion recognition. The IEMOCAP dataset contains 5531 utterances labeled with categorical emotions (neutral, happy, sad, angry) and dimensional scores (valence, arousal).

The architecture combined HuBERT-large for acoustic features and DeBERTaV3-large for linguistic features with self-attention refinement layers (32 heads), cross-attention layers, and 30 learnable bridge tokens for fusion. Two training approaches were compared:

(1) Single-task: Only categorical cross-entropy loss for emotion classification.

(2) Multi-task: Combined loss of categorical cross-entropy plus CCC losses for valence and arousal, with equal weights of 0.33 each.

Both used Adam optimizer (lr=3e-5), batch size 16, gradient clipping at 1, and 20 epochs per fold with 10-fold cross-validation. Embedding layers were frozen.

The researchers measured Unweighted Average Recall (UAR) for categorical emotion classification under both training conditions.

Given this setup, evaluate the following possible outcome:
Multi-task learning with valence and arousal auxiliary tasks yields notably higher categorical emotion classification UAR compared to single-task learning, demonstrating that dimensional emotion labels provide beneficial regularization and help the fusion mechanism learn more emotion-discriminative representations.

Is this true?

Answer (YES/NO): NO